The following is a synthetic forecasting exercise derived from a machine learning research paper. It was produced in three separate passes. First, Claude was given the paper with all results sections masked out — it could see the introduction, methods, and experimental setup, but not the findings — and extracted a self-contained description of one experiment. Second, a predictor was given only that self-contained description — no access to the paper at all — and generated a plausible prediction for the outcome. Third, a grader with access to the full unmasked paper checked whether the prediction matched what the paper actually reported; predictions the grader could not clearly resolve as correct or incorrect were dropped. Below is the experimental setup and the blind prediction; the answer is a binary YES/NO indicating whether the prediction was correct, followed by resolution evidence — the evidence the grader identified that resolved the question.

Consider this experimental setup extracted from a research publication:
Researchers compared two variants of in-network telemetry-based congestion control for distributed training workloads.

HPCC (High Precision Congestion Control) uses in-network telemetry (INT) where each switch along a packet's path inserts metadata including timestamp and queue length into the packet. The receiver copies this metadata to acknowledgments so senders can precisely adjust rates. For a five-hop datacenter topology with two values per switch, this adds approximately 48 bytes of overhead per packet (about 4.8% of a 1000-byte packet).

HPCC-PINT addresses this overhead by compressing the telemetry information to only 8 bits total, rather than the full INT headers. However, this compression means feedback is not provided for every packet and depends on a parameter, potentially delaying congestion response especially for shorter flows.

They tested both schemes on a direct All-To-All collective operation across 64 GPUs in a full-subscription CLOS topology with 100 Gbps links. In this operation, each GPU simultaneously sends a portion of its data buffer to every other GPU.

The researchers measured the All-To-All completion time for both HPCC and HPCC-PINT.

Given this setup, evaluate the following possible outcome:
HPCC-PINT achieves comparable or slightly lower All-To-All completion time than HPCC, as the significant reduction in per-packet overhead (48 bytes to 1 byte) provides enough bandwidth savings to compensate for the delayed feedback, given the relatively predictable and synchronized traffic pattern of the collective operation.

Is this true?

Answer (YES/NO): YES